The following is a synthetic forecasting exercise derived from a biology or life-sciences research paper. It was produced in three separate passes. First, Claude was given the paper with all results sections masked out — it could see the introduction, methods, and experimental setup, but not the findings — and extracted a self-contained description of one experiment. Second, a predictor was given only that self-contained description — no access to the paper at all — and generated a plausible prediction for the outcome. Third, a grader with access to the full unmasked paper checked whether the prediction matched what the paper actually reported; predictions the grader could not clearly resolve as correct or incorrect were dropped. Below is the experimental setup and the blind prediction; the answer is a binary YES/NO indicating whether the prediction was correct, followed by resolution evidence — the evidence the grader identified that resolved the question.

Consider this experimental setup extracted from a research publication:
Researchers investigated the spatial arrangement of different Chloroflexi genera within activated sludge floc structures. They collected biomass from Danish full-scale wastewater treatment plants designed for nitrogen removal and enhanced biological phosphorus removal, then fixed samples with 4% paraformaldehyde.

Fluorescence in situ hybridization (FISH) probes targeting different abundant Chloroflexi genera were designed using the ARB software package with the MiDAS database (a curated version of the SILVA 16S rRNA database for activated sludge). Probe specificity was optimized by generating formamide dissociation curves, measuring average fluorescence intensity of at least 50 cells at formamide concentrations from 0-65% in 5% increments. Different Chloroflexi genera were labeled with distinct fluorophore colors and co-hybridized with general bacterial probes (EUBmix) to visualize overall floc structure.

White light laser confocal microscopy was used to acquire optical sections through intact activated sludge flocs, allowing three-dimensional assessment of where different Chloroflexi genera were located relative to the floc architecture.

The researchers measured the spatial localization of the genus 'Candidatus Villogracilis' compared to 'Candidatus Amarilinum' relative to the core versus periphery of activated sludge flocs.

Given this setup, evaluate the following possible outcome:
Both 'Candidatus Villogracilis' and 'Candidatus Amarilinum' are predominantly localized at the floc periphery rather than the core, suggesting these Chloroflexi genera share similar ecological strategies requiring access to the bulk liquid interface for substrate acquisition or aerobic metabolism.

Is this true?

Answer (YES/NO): NO